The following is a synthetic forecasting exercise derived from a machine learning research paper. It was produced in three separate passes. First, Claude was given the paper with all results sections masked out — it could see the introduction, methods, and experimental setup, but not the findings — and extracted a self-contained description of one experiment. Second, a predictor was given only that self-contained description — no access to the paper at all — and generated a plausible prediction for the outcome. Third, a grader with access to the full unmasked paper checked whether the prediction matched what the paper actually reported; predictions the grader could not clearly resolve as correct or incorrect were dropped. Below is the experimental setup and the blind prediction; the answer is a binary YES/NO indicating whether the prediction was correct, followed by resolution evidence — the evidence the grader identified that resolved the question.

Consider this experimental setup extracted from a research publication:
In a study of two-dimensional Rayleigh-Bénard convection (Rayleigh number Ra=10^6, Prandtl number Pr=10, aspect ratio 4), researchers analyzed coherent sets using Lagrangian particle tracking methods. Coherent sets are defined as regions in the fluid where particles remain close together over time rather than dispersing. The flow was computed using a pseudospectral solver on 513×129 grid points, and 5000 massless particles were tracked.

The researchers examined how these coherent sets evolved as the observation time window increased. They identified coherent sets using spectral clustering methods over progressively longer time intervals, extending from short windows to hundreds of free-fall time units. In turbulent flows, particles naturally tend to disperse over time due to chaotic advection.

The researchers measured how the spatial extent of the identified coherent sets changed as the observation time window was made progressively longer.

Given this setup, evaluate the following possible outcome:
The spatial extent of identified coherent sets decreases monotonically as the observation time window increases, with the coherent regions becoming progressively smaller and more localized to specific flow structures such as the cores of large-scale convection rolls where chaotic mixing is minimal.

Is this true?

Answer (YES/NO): YES